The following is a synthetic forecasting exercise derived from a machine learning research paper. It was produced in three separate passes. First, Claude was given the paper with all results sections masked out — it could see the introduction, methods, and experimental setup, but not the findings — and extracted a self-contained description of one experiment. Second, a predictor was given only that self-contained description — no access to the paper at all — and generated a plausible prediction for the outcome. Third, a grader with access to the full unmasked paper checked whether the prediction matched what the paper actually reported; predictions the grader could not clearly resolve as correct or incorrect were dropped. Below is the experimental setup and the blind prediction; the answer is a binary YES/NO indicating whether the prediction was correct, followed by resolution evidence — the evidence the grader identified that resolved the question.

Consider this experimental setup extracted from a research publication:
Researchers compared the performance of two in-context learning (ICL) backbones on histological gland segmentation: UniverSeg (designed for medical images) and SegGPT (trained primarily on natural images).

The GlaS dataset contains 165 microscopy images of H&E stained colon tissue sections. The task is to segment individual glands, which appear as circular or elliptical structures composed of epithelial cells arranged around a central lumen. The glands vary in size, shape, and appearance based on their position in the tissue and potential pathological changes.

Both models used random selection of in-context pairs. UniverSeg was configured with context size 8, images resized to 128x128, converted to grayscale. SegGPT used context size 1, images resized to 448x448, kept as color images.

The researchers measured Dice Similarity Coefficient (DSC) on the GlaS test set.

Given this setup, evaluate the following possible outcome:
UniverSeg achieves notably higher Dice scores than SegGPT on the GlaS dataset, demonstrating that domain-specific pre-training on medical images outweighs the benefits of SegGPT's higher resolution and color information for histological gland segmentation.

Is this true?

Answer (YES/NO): NO